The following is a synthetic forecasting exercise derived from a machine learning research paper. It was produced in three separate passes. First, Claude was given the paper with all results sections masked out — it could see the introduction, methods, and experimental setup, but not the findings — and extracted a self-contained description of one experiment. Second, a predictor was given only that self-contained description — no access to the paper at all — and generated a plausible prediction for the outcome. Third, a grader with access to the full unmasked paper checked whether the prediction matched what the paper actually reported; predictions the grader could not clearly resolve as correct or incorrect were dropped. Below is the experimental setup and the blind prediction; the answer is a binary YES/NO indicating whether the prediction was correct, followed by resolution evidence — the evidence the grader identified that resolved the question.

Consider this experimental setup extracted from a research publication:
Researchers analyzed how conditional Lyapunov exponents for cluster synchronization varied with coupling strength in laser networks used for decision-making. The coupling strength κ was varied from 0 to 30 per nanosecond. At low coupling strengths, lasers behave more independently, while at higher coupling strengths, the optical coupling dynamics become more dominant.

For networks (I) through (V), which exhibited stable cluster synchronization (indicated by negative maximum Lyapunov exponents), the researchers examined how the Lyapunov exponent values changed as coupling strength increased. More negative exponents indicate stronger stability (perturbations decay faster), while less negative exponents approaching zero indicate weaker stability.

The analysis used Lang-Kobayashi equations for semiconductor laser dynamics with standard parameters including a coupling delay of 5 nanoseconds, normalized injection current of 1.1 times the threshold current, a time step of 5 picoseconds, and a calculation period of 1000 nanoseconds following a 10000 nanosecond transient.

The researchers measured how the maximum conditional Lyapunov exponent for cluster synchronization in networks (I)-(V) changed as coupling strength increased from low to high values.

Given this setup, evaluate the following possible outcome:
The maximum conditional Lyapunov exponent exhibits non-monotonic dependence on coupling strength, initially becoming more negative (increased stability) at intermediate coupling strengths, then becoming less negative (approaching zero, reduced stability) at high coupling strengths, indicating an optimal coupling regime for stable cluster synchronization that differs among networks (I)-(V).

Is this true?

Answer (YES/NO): NO